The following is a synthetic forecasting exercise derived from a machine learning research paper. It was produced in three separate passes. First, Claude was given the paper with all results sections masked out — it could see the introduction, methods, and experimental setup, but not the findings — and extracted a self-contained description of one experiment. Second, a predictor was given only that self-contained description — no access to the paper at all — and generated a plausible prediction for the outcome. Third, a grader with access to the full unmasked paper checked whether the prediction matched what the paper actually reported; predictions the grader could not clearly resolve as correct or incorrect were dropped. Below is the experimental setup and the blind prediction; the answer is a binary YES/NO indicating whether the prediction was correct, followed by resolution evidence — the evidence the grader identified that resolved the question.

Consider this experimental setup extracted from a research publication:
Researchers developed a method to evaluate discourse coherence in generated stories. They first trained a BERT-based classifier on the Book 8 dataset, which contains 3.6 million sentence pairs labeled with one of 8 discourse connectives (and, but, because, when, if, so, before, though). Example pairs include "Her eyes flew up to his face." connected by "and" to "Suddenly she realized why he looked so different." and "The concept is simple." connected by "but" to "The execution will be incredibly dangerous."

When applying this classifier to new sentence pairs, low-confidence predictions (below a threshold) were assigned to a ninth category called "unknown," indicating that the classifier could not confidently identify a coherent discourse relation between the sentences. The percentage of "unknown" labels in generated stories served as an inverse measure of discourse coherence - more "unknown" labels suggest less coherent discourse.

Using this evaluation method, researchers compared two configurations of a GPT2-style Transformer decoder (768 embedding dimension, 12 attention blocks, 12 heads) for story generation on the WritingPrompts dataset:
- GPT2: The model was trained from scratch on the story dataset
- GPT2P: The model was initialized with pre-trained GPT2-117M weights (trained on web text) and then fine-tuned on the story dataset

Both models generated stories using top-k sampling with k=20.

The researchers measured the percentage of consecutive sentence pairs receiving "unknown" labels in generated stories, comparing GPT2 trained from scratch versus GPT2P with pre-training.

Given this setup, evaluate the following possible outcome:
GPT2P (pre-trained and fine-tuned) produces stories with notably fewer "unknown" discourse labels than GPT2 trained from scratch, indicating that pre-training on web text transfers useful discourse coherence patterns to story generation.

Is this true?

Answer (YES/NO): YES